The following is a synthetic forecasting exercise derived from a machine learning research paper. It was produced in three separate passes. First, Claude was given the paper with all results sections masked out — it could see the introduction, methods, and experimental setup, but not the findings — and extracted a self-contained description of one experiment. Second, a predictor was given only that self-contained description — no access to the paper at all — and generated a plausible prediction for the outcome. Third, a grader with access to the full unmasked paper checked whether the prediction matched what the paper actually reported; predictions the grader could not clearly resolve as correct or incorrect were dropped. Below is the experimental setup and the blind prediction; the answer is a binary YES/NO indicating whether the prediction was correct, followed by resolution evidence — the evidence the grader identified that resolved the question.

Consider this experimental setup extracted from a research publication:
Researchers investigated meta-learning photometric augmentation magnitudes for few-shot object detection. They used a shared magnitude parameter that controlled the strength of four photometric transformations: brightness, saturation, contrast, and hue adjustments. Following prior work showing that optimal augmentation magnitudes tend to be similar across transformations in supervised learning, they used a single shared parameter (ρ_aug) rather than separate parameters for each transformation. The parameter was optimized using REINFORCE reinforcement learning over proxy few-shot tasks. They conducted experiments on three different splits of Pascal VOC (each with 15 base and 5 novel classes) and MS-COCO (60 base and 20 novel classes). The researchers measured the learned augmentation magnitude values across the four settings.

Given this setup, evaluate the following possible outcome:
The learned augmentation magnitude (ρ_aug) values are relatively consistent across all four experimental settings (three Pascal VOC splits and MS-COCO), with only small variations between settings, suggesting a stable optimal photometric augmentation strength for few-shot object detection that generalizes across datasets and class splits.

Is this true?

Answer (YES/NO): NO